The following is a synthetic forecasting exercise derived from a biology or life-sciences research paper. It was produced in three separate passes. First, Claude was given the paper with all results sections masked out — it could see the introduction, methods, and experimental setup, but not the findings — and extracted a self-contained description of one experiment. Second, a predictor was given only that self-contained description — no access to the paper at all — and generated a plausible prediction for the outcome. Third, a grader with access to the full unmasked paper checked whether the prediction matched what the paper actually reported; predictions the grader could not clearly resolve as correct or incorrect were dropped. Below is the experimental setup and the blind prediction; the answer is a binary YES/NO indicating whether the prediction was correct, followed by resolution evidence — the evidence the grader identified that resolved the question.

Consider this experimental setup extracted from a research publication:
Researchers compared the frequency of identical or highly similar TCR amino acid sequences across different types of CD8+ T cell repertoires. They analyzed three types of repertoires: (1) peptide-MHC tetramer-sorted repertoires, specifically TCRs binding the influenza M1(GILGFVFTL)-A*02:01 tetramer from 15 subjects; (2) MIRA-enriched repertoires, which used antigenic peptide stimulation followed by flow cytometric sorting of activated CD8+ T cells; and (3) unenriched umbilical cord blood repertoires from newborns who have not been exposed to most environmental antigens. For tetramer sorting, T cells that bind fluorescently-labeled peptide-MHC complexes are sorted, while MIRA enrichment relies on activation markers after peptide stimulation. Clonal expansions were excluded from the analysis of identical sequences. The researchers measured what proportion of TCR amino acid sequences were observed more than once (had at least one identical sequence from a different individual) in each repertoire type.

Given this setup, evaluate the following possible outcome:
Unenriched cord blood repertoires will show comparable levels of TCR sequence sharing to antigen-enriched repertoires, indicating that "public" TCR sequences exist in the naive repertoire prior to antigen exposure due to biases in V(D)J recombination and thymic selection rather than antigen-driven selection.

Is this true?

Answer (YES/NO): NO